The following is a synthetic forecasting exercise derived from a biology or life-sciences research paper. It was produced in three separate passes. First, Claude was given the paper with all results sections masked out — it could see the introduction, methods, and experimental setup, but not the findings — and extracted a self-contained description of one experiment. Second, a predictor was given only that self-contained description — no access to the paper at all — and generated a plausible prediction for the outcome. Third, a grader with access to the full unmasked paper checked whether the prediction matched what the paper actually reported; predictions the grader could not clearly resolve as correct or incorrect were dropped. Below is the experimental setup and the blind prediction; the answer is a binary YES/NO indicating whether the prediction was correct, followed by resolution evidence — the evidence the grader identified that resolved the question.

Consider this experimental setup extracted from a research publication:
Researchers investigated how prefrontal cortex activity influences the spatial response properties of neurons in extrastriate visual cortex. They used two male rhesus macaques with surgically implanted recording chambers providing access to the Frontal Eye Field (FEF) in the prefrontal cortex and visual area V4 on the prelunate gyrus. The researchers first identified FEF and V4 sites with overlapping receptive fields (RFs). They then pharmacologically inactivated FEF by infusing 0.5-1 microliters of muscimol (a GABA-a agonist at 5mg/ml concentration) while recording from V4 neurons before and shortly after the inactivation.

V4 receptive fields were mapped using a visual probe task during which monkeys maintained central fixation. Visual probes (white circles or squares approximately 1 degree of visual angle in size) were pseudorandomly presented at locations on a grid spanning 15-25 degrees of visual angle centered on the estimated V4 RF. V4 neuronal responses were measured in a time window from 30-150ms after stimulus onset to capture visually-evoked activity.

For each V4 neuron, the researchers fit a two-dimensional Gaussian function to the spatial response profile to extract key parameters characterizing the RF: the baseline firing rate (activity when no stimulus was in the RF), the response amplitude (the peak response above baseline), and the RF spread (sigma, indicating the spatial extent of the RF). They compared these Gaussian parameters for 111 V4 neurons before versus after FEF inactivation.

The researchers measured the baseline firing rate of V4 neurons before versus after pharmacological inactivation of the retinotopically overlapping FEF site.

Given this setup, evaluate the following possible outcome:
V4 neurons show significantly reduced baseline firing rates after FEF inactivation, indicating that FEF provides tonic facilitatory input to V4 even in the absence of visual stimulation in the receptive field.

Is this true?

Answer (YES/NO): NO